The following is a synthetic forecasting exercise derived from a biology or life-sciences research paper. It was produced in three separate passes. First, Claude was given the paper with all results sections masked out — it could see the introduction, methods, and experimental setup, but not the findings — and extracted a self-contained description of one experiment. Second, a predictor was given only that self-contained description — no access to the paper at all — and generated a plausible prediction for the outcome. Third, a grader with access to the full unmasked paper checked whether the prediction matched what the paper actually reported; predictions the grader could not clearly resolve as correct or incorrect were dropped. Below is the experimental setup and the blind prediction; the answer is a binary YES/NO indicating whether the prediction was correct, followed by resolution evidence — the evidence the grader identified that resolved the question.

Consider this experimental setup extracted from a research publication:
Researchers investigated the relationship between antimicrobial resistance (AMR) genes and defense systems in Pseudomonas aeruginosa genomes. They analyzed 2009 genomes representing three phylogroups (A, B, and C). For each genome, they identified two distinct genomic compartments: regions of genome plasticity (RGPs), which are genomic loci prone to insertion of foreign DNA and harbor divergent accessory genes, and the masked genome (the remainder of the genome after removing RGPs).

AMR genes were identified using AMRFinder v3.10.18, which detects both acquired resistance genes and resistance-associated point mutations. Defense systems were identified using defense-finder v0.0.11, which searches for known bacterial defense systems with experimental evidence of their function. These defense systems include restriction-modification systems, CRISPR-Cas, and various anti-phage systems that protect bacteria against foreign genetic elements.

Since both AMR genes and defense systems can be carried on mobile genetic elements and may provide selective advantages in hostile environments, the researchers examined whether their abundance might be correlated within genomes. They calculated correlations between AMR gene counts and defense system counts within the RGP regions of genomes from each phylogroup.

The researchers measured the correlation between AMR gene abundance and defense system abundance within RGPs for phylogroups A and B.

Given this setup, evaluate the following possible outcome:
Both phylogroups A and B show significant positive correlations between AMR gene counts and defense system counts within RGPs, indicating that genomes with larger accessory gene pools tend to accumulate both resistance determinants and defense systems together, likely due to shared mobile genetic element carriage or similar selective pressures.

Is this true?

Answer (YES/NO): YES